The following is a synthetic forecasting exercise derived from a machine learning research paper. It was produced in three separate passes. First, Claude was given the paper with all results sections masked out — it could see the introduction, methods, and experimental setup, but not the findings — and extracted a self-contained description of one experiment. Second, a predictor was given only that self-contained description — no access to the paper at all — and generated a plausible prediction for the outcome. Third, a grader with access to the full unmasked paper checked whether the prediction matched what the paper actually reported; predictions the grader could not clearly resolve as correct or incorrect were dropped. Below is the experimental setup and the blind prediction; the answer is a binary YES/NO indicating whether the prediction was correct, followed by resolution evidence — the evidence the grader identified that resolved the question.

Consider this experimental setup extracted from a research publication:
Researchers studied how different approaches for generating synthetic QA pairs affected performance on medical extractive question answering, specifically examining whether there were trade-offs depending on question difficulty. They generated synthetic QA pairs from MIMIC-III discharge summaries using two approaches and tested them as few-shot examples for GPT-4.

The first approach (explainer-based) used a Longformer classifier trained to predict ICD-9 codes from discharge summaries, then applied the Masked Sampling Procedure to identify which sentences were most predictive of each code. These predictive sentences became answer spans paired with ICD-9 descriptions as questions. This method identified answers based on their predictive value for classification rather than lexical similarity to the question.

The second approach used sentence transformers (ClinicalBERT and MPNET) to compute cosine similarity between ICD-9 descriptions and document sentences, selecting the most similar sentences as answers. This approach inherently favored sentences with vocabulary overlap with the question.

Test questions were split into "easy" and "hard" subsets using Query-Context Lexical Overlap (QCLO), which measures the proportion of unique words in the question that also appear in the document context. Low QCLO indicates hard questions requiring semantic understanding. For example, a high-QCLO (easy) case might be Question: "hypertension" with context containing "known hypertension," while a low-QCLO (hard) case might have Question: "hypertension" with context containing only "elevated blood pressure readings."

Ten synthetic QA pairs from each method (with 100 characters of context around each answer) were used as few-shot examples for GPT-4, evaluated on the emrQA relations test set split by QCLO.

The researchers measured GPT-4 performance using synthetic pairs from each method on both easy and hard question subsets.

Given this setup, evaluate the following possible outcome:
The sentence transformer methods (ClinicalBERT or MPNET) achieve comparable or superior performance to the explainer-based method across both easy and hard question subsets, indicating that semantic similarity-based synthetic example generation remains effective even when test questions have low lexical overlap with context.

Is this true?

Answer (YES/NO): NO